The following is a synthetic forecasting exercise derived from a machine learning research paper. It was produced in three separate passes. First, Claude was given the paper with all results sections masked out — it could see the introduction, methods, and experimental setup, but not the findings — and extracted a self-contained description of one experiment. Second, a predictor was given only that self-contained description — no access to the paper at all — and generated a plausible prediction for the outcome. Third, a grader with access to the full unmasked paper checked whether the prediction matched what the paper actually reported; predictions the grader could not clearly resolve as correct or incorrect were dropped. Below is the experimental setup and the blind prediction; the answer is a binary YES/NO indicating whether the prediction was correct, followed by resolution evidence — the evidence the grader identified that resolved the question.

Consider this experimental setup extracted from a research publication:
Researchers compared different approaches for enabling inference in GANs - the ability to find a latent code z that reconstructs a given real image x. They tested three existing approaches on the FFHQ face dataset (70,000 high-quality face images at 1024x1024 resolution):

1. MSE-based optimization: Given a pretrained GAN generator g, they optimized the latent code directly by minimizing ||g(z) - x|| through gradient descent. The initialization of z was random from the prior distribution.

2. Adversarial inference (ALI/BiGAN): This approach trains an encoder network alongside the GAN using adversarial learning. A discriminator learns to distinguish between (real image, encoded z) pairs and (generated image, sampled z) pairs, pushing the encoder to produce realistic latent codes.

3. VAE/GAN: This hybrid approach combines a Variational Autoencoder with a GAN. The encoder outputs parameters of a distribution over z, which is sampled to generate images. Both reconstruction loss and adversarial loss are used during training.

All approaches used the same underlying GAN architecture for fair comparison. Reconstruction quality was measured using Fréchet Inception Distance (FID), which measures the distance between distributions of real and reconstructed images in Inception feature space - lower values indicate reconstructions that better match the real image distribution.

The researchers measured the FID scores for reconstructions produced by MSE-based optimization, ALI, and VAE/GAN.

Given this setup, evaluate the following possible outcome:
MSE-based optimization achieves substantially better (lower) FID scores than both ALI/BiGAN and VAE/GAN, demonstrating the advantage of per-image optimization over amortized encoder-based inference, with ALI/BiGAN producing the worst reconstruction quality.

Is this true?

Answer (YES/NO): NO